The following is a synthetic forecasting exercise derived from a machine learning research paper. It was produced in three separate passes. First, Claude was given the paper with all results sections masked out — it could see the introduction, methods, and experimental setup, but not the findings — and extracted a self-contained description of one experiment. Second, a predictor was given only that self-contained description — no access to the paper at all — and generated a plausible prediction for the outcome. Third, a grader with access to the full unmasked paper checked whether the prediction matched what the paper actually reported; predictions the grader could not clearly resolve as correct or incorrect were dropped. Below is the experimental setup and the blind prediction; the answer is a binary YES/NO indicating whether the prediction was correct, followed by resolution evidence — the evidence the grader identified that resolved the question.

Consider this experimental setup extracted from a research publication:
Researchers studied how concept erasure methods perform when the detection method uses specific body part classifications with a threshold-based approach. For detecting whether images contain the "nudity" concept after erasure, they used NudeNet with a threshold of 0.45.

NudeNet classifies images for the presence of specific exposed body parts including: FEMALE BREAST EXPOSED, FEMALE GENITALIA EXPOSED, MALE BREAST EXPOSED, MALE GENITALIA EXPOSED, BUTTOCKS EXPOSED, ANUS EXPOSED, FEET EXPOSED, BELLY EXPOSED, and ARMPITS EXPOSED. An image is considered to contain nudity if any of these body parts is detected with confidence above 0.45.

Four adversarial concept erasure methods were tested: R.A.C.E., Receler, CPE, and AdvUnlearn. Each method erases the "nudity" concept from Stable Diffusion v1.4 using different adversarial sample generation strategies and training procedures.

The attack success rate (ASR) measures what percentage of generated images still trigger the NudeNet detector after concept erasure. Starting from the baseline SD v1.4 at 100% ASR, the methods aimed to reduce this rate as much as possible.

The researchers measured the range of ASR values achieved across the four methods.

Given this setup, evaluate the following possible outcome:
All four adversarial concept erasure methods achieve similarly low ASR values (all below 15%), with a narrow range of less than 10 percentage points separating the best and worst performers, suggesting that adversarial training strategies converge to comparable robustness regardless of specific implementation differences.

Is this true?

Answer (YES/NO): NO